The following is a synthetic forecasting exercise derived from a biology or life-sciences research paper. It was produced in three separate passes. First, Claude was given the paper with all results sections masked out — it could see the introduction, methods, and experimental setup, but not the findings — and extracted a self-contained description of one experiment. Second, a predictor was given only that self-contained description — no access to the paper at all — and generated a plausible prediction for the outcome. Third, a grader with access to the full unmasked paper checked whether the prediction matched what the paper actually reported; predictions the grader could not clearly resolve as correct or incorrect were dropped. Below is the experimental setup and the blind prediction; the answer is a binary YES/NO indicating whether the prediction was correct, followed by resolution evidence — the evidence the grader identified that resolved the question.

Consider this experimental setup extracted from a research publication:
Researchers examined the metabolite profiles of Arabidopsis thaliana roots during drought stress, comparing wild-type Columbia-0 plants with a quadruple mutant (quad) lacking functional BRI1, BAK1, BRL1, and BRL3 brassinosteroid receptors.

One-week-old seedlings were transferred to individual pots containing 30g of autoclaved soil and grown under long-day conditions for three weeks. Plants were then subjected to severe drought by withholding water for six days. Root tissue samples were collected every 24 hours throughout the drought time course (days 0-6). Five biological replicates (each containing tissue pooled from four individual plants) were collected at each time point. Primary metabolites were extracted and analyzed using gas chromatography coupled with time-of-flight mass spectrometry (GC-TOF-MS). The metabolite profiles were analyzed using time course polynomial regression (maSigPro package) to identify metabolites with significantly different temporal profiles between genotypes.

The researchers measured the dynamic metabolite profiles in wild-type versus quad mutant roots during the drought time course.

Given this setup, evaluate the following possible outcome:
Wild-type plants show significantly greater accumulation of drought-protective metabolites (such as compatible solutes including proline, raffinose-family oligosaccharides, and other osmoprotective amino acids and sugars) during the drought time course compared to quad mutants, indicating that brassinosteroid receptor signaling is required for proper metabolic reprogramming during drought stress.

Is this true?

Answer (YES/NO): YES